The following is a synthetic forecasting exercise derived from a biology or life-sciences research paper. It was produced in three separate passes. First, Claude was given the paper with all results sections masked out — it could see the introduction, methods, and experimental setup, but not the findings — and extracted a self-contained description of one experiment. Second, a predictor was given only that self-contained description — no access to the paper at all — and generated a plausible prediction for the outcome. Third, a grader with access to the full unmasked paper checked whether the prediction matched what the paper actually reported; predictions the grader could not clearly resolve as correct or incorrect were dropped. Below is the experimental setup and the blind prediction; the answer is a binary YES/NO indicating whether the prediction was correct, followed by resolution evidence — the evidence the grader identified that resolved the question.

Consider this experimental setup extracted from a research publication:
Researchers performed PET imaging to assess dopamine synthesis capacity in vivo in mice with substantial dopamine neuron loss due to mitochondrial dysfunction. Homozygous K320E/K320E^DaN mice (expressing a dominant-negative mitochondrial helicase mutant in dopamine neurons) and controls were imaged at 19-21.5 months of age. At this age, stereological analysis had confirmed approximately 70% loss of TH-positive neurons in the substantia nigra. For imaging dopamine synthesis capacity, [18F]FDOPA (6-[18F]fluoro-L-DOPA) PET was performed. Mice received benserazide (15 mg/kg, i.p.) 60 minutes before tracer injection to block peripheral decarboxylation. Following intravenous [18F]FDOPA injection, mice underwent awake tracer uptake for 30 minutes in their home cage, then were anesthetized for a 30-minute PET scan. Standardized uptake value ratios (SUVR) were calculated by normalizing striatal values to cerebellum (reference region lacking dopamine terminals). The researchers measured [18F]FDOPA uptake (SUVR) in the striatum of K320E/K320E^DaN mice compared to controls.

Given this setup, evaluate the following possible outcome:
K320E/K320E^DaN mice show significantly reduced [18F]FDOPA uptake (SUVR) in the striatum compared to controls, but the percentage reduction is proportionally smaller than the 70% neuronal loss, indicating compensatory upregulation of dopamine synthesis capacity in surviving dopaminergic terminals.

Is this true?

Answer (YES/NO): NO